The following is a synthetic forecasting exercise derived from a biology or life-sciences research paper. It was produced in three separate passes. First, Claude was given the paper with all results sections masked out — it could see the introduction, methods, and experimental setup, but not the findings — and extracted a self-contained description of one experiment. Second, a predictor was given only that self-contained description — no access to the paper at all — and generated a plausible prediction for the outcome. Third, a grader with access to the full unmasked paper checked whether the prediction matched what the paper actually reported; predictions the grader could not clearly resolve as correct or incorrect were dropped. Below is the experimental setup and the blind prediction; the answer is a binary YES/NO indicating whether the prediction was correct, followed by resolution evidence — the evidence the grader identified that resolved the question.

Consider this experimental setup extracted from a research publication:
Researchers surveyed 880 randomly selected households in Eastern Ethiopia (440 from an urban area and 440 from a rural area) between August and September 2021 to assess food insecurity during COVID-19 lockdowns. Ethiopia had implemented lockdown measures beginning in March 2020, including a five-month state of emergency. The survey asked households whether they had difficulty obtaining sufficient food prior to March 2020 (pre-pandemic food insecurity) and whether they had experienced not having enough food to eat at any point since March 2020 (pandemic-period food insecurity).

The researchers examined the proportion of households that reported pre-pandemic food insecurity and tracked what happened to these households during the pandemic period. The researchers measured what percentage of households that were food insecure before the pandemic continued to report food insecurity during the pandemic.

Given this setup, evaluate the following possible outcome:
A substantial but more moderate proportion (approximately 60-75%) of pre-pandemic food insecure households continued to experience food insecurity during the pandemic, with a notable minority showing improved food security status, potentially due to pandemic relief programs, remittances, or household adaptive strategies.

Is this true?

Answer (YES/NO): NO